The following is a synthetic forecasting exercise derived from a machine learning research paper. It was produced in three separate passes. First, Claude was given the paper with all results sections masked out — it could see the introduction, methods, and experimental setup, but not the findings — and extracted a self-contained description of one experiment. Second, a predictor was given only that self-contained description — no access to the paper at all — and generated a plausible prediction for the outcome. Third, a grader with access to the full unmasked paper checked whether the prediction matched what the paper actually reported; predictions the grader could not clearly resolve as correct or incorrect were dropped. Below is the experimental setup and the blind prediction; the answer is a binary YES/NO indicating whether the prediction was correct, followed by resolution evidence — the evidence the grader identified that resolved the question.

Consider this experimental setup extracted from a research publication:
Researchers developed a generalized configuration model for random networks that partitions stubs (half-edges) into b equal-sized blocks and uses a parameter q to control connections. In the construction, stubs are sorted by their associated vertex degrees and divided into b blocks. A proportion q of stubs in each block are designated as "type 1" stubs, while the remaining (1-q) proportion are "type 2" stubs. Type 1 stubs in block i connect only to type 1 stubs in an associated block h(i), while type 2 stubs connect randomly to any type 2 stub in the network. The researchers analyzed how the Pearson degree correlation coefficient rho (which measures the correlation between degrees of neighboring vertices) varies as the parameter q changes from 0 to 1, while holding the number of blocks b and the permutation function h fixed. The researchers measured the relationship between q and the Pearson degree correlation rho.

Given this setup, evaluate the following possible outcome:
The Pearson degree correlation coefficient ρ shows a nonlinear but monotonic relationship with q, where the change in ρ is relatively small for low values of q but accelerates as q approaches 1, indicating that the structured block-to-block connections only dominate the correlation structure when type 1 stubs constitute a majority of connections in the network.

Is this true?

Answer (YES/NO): NO